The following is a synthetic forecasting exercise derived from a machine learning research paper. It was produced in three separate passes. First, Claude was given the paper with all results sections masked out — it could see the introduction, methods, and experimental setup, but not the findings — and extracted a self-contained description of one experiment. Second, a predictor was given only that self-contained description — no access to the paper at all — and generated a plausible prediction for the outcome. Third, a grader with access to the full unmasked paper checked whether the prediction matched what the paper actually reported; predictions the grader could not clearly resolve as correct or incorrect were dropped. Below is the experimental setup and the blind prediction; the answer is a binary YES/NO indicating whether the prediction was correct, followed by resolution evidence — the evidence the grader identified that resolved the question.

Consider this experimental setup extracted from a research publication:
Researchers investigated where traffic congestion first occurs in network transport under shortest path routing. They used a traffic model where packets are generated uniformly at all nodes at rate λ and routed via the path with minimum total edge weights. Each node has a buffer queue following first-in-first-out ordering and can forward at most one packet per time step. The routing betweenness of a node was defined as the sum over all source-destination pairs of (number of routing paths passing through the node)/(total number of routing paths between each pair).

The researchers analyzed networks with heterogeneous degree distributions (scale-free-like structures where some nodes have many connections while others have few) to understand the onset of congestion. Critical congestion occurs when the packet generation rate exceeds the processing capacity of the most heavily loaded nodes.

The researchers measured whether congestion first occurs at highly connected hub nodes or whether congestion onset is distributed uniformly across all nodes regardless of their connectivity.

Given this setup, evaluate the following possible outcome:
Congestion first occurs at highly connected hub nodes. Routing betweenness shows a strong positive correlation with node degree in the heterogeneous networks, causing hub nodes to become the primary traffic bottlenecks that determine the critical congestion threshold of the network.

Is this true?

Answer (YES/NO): YES